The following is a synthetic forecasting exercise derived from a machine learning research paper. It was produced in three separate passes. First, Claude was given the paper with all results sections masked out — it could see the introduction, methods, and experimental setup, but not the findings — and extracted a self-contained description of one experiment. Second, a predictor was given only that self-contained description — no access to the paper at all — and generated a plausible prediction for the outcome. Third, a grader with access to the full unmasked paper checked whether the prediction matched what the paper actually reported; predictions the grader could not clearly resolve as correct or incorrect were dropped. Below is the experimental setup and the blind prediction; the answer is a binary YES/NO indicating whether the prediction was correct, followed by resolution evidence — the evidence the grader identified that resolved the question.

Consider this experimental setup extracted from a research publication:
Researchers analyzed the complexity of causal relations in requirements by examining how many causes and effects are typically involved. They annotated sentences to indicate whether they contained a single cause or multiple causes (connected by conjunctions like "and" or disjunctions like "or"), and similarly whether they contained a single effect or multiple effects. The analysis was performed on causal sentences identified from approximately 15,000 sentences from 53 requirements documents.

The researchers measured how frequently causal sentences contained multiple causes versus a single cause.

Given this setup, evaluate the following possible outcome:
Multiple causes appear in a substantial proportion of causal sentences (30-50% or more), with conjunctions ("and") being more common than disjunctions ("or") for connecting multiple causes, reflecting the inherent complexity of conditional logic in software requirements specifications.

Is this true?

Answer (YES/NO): NO